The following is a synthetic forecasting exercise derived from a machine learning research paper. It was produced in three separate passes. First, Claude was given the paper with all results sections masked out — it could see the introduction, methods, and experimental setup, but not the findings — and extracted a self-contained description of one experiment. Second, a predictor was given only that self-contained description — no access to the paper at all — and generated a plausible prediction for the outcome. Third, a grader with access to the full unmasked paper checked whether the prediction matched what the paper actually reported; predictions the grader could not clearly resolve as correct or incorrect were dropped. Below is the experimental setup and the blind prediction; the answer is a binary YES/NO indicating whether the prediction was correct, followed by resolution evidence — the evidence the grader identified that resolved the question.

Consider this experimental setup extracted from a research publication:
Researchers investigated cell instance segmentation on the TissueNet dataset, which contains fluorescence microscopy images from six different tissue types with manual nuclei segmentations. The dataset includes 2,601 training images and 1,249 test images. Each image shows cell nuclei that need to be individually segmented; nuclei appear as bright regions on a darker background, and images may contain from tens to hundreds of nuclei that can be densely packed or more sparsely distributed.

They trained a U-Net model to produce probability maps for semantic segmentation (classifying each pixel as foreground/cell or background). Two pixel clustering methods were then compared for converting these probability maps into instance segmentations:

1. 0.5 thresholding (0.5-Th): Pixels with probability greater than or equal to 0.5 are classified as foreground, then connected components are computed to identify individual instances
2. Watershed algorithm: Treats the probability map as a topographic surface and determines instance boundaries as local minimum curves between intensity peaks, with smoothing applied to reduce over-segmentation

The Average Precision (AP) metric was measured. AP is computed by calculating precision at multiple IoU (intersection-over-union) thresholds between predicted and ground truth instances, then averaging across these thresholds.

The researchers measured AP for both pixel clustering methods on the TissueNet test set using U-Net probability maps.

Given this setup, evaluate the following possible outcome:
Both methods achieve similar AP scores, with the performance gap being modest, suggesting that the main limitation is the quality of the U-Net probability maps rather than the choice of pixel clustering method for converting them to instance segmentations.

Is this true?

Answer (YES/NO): NO